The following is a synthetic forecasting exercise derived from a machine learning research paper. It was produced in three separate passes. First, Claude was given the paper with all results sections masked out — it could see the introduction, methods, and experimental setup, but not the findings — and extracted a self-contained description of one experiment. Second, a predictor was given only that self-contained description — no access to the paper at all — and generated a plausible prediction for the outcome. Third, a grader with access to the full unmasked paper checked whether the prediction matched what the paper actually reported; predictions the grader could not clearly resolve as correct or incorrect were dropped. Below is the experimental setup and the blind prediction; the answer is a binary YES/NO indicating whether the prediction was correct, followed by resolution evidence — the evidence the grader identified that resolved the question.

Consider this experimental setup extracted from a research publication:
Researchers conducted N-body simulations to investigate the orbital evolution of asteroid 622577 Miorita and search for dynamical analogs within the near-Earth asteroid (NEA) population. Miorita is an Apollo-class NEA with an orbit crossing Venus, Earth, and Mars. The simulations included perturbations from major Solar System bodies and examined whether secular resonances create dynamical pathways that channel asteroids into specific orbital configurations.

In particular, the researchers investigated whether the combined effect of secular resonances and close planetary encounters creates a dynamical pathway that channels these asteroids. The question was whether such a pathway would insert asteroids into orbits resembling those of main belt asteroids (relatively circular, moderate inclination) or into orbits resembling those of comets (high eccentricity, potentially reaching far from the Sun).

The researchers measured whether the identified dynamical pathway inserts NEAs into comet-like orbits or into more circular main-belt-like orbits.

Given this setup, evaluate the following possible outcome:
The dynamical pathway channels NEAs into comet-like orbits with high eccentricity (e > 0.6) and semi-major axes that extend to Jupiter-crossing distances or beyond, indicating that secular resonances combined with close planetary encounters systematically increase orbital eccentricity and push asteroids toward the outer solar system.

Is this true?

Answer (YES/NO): NO